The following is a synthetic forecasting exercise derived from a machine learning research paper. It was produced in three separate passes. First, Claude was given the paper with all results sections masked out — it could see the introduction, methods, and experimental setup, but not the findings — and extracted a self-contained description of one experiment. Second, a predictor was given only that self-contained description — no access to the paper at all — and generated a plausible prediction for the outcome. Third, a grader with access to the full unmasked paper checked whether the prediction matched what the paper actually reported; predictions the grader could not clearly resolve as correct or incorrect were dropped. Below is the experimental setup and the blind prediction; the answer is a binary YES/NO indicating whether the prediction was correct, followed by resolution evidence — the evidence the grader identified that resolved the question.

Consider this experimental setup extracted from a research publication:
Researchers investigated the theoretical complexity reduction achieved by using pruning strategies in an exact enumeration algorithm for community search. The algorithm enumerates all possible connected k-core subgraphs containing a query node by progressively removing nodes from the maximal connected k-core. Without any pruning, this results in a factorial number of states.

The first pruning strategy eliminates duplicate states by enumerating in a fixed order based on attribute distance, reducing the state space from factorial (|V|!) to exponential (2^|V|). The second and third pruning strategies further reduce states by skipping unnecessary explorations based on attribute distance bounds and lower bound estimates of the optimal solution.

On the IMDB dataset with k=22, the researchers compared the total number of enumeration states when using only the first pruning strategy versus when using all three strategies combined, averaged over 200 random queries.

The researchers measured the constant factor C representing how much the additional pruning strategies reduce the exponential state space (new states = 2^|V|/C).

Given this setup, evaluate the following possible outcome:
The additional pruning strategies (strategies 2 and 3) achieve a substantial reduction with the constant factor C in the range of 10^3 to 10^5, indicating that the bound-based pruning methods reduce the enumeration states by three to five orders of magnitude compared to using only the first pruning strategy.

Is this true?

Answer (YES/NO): NO